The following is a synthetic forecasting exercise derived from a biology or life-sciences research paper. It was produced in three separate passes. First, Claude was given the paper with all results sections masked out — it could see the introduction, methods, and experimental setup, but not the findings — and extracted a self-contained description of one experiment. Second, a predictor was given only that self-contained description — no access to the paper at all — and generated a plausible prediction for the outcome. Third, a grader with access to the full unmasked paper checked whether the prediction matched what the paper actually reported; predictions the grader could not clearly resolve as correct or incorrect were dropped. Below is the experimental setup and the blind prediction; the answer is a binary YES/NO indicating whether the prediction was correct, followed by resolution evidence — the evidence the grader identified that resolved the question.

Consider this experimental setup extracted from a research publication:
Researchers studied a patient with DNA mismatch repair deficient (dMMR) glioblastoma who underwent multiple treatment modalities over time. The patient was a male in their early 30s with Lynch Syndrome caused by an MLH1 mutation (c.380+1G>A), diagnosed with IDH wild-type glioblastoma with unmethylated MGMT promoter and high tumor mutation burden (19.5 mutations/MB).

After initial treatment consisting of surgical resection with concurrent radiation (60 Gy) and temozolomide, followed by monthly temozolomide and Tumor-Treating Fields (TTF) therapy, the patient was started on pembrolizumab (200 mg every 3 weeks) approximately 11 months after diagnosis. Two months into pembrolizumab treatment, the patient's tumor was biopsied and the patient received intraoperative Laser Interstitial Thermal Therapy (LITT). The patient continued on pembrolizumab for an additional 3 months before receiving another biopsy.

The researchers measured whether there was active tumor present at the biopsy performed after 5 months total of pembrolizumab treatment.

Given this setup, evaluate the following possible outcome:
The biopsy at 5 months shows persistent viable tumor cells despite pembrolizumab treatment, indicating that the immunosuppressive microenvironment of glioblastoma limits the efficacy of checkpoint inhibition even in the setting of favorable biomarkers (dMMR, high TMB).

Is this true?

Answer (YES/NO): NO